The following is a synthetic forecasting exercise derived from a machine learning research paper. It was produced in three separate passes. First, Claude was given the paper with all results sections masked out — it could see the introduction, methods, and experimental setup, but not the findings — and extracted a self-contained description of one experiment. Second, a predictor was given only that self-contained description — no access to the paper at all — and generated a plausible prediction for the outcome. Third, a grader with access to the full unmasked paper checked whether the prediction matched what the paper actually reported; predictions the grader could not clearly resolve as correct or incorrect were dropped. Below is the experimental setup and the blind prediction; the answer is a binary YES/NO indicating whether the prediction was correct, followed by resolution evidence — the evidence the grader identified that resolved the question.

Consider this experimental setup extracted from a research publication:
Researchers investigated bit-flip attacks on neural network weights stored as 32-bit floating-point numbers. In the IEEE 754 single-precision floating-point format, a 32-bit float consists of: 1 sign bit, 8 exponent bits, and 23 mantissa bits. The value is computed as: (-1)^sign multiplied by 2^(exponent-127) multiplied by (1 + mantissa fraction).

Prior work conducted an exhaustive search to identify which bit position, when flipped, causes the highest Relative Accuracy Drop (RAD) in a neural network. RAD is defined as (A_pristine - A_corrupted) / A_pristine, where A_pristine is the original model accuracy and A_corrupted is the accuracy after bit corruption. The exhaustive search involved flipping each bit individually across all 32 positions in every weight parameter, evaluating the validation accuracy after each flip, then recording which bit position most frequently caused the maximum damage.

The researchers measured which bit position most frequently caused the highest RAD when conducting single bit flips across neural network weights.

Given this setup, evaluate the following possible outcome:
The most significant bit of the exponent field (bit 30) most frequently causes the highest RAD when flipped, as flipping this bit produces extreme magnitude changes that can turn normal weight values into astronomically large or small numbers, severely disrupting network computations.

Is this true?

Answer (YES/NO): YES